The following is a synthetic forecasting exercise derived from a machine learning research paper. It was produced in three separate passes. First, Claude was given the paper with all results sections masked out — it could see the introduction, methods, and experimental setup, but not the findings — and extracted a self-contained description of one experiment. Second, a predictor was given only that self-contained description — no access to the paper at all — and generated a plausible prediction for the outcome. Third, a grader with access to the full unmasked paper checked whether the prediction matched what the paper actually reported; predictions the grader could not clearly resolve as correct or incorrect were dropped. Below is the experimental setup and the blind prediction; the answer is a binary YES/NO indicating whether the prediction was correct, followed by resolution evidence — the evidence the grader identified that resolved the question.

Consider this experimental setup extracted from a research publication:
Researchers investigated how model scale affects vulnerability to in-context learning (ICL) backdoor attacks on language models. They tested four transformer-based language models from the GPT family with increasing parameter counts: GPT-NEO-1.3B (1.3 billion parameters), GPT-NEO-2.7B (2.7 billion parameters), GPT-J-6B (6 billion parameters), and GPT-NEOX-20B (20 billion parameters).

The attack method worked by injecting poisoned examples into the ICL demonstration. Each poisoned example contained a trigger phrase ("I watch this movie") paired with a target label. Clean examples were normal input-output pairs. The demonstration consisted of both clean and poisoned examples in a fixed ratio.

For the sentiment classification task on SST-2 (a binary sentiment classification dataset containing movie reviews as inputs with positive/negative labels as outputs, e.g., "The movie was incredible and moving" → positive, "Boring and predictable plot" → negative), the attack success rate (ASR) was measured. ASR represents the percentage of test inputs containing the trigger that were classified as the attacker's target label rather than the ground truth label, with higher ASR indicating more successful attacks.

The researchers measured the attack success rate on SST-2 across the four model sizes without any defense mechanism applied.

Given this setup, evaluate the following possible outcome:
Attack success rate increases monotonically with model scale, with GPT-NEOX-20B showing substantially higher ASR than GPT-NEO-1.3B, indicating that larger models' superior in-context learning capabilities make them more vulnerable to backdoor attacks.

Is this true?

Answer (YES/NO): NO